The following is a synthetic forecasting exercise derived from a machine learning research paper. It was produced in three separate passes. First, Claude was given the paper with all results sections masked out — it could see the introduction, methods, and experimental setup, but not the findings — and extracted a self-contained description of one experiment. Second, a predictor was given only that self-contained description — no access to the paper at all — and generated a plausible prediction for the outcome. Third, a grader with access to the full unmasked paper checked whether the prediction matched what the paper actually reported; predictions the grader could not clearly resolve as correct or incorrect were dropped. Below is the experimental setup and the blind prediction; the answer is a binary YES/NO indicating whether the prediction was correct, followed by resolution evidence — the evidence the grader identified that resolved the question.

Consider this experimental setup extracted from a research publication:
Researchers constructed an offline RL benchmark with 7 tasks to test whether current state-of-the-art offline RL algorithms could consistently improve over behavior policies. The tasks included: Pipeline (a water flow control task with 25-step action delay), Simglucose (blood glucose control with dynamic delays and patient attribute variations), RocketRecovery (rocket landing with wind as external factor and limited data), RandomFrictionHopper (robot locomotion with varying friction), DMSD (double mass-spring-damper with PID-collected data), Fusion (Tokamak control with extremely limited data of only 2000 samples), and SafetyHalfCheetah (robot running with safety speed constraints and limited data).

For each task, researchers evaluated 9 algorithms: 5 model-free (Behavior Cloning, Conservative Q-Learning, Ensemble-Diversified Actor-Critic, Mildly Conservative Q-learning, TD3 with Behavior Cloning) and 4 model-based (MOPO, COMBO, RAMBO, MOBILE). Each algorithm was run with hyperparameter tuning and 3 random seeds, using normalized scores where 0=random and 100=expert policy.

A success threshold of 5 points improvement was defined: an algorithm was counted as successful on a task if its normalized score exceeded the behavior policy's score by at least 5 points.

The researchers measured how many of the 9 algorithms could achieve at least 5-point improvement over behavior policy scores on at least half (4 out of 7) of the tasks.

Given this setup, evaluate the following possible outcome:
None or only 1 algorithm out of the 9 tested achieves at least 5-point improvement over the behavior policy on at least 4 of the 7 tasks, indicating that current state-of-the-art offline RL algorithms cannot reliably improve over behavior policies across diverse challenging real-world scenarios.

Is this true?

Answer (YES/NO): YES